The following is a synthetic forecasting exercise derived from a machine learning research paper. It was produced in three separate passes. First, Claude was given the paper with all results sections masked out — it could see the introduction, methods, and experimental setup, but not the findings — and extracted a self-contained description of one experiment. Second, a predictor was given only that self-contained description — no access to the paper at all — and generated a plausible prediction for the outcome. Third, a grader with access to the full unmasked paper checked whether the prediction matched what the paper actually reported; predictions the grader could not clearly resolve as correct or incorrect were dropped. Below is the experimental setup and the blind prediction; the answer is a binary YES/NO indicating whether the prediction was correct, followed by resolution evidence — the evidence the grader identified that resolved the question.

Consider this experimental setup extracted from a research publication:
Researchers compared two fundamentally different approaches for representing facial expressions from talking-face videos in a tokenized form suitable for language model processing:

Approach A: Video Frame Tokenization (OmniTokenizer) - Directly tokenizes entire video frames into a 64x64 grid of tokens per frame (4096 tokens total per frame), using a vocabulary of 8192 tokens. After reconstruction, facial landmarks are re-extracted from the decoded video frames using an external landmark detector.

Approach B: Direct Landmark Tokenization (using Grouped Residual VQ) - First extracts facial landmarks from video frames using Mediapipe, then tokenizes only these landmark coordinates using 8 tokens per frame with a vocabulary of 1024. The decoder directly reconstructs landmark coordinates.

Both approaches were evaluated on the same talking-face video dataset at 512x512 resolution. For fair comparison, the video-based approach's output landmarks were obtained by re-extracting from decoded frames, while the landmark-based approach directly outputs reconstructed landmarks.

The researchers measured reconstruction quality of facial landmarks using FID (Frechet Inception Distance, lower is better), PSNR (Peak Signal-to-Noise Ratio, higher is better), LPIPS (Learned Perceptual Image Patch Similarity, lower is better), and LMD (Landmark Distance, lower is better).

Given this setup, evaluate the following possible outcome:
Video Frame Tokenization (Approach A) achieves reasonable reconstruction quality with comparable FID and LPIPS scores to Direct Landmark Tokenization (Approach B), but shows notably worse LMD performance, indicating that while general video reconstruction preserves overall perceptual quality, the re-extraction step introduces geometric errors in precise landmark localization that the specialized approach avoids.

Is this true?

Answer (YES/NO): NO